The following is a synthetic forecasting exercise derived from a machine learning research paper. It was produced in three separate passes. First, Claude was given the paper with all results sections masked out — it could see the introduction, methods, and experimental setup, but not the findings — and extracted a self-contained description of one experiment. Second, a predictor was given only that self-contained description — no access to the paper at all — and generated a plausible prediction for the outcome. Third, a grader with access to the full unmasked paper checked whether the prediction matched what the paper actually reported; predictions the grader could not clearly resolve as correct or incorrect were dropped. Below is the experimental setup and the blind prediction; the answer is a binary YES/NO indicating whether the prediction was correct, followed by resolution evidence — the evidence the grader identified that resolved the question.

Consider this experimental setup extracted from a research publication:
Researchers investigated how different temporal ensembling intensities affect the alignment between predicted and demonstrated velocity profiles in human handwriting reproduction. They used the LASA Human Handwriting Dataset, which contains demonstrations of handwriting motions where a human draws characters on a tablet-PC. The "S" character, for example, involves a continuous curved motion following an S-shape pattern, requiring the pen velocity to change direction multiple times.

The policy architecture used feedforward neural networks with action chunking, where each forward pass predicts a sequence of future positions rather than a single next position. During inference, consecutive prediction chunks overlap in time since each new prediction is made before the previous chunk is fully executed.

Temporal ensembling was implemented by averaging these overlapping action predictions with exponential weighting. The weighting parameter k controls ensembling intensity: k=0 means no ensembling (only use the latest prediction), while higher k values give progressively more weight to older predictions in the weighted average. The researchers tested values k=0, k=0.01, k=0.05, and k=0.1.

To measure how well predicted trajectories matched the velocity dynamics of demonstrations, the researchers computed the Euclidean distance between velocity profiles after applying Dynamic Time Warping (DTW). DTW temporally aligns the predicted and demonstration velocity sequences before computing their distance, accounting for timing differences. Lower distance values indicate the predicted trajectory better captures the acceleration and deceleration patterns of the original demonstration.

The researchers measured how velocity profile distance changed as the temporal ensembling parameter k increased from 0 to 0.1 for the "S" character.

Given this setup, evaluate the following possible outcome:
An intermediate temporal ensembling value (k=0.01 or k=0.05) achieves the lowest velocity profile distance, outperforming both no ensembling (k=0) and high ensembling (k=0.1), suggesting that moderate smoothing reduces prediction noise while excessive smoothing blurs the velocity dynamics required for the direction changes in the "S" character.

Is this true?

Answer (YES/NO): NO